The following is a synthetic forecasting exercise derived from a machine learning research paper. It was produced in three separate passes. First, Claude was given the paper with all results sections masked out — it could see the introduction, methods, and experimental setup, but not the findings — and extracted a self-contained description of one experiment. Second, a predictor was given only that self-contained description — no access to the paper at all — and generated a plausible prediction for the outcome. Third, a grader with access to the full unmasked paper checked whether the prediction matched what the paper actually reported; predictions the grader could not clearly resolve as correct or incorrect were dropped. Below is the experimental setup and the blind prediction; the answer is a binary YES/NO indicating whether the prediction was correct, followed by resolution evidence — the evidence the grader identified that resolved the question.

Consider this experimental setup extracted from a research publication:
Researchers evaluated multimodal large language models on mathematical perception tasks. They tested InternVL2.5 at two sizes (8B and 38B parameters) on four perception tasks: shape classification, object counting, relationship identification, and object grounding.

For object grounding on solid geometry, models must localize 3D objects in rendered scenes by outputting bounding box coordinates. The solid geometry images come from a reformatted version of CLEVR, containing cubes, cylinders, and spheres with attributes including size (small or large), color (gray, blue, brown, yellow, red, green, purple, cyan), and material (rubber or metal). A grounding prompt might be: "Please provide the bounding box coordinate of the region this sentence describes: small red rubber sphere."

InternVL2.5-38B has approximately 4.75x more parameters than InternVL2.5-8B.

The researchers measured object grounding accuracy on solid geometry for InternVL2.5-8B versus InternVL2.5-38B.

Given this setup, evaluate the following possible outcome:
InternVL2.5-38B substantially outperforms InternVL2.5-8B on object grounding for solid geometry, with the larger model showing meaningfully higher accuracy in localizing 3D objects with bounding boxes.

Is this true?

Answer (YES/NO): YES